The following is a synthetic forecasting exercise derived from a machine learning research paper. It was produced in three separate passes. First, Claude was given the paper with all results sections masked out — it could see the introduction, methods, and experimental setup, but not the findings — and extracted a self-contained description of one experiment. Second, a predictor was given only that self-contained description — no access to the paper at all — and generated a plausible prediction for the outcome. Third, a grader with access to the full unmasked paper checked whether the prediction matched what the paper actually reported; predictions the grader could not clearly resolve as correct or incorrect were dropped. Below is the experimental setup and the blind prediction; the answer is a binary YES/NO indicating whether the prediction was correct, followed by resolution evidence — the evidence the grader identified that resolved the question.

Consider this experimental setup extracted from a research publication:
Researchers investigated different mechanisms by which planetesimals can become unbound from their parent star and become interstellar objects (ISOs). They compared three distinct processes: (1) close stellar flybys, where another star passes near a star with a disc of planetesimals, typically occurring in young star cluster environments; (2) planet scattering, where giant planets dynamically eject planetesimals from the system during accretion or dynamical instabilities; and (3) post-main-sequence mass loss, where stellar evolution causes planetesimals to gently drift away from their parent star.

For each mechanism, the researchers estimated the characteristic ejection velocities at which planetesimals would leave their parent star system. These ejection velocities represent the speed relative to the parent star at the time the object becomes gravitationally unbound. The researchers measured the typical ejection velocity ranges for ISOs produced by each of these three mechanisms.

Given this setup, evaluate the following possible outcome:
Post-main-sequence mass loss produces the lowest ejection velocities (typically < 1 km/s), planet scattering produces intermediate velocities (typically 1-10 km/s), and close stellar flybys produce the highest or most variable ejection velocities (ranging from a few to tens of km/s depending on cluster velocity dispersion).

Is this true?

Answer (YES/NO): NO